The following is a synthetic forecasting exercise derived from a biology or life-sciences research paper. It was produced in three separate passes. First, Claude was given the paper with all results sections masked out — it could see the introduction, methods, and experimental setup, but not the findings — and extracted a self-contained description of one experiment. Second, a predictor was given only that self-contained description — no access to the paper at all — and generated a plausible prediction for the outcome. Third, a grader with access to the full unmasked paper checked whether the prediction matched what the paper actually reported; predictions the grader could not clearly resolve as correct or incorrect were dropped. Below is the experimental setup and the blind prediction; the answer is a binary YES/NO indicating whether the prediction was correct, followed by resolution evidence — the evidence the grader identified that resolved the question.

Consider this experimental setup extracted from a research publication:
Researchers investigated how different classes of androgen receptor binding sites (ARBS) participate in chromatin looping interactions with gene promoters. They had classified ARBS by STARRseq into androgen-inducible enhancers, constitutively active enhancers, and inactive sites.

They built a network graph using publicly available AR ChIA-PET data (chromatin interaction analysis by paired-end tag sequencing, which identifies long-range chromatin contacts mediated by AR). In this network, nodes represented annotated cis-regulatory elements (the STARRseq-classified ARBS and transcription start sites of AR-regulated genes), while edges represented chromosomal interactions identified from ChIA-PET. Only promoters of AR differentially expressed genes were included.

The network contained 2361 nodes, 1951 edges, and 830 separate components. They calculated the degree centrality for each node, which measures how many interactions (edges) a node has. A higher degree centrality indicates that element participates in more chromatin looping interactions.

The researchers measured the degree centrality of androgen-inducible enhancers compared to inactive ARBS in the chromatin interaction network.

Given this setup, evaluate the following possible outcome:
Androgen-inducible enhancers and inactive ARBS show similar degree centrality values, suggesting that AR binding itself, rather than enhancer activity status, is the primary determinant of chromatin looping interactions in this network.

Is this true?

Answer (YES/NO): NO